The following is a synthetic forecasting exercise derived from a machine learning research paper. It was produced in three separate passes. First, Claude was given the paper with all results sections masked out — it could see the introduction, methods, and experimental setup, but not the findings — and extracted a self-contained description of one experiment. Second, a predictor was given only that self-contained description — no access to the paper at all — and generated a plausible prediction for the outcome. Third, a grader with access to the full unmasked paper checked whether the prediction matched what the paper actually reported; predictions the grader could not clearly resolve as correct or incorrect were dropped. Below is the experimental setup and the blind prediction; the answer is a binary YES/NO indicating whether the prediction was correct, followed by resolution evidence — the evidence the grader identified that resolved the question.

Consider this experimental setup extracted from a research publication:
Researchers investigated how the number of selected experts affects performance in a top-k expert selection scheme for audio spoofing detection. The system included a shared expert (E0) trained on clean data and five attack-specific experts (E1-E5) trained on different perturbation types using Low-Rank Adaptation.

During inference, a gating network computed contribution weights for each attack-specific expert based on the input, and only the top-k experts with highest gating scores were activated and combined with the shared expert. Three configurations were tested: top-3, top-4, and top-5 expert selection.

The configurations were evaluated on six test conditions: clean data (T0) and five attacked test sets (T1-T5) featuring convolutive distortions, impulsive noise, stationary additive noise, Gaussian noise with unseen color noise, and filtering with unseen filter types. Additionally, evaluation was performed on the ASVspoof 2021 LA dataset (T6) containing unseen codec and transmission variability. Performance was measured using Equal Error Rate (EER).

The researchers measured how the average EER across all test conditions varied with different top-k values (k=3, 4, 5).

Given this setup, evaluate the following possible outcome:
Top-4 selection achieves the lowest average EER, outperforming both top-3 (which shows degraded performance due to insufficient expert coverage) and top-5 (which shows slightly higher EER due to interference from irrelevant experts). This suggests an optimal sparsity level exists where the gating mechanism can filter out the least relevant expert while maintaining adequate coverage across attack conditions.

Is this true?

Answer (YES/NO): NO